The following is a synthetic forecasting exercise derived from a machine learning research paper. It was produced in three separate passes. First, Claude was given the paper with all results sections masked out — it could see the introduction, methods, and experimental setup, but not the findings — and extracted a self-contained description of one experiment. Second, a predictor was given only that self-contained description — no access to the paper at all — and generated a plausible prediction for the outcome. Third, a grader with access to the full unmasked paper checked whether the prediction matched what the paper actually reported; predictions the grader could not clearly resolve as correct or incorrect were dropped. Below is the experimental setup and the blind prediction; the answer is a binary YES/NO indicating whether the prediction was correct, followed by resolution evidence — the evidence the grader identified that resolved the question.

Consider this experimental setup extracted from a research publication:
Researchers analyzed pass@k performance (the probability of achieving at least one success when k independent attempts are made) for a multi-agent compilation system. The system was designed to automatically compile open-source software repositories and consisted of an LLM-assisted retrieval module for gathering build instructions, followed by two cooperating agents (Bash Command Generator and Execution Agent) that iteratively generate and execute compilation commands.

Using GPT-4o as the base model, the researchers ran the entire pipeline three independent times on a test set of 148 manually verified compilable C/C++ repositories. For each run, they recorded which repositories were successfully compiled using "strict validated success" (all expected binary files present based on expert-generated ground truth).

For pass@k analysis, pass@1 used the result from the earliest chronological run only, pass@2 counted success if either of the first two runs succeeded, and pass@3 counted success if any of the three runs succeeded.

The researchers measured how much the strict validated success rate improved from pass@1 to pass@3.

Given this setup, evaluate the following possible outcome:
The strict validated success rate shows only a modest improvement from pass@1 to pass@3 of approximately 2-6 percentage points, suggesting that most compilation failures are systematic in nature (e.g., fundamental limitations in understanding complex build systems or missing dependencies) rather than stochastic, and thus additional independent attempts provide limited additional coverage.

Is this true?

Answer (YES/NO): NO